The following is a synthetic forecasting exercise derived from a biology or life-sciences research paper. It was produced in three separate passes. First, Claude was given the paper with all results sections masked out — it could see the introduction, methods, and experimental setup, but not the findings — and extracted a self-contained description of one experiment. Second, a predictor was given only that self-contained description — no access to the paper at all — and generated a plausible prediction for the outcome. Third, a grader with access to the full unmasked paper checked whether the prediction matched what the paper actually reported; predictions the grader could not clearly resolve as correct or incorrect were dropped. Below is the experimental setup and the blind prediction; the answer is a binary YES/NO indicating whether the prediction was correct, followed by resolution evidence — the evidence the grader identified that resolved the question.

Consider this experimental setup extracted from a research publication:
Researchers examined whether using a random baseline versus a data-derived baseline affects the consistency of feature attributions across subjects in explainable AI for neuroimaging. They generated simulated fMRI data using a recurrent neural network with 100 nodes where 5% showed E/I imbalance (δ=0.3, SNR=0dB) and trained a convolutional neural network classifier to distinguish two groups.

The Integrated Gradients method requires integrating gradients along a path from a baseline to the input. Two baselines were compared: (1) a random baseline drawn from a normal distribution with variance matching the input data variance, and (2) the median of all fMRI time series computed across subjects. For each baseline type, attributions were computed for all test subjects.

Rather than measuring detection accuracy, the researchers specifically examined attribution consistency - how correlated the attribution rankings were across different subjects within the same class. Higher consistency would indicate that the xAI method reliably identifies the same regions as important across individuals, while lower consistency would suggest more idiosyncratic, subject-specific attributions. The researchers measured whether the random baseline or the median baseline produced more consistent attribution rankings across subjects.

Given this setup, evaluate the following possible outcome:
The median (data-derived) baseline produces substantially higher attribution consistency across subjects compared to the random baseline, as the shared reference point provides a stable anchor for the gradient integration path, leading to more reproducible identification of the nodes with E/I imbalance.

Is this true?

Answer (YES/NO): NO